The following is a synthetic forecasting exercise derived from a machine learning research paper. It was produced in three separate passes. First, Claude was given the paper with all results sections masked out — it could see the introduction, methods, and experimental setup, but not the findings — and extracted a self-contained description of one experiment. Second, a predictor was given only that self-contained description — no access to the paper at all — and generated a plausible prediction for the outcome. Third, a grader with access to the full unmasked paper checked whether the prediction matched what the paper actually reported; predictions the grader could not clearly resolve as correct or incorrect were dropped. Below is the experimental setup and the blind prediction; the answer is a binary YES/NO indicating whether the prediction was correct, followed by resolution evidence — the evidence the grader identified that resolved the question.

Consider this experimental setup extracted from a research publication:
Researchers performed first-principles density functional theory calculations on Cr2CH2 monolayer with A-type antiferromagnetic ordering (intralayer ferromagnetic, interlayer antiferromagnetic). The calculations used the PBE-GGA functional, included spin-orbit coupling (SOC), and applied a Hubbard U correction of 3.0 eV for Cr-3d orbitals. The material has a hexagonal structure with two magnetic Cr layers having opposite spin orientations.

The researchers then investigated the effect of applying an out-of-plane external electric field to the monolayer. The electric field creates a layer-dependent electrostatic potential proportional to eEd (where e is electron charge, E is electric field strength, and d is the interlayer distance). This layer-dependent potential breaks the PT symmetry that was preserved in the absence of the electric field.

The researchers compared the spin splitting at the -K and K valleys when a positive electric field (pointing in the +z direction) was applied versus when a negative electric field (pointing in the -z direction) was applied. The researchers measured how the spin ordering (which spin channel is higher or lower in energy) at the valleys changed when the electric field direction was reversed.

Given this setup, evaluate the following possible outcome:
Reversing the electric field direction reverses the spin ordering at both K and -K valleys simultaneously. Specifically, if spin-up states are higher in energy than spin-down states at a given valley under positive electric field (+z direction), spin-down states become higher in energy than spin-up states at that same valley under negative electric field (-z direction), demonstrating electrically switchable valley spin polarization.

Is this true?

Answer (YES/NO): YES